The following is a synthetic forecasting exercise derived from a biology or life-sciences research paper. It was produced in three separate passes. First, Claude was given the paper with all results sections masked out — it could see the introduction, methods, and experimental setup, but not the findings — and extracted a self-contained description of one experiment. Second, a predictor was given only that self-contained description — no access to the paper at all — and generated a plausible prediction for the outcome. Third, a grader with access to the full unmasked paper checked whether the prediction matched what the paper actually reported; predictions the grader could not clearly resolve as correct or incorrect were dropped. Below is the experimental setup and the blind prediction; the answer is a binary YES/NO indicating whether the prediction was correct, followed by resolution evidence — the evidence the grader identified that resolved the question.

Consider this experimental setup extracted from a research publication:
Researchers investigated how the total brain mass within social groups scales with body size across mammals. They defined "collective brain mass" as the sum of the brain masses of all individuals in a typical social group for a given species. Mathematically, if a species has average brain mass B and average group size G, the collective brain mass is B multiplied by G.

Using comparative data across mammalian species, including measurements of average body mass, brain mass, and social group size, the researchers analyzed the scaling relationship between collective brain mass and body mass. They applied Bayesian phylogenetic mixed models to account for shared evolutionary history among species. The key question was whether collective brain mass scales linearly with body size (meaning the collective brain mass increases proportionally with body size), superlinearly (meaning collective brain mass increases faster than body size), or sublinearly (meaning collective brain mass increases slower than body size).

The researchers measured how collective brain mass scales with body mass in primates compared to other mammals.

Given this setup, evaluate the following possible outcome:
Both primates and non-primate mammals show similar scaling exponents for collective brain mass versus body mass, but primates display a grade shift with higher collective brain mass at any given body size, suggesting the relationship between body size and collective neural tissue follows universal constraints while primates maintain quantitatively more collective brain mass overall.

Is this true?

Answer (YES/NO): NO